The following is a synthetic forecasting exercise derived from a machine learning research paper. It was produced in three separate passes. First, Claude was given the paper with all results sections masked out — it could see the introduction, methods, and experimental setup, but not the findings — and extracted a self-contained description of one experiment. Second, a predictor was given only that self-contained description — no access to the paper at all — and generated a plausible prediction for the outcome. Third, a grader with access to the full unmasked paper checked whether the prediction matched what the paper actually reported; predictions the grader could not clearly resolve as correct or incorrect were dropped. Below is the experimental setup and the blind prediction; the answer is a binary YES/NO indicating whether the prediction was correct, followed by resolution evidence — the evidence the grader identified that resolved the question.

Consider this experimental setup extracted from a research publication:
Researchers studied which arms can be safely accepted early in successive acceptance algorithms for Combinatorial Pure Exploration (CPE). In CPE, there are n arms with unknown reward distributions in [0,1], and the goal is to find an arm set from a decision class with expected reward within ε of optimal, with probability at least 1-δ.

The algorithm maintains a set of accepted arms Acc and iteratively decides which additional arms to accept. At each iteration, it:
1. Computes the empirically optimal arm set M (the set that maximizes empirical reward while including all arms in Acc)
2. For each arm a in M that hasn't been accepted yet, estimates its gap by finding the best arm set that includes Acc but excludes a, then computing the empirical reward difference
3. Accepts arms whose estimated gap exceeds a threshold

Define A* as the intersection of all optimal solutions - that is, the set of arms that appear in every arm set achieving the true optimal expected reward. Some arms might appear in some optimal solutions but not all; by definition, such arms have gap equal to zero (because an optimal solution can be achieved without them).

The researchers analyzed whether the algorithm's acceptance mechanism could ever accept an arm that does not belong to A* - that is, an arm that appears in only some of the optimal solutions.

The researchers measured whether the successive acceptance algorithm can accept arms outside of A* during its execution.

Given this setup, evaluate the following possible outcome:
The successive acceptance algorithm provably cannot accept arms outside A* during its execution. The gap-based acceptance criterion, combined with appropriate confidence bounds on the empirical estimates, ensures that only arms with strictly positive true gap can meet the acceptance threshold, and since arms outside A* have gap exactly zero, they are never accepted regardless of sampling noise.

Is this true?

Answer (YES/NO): YES